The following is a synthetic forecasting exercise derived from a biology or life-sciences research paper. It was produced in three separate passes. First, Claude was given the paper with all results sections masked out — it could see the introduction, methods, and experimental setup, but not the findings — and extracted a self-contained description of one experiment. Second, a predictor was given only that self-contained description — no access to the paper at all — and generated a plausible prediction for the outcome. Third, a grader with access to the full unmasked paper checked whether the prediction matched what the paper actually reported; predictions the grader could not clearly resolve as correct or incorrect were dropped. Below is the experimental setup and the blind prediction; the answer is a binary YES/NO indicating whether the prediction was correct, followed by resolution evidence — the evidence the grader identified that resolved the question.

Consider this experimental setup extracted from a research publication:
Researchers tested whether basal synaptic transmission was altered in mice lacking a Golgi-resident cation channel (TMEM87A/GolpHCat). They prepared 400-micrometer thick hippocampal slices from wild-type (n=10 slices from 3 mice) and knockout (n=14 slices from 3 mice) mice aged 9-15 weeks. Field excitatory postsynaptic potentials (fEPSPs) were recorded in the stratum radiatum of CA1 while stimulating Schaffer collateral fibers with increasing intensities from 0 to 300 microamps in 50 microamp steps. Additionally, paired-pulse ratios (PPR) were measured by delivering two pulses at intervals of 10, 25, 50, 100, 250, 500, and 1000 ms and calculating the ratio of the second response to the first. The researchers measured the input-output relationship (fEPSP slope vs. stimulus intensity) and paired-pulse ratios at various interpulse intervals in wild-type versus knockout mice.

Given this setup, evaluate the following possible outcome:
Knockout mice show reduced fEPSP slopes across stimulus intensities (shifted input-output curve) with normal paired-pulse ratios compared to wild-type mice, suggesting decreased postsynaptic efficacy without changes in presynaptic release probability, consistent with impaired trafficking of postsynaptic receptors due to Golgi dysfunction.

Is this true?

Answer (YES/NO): NO